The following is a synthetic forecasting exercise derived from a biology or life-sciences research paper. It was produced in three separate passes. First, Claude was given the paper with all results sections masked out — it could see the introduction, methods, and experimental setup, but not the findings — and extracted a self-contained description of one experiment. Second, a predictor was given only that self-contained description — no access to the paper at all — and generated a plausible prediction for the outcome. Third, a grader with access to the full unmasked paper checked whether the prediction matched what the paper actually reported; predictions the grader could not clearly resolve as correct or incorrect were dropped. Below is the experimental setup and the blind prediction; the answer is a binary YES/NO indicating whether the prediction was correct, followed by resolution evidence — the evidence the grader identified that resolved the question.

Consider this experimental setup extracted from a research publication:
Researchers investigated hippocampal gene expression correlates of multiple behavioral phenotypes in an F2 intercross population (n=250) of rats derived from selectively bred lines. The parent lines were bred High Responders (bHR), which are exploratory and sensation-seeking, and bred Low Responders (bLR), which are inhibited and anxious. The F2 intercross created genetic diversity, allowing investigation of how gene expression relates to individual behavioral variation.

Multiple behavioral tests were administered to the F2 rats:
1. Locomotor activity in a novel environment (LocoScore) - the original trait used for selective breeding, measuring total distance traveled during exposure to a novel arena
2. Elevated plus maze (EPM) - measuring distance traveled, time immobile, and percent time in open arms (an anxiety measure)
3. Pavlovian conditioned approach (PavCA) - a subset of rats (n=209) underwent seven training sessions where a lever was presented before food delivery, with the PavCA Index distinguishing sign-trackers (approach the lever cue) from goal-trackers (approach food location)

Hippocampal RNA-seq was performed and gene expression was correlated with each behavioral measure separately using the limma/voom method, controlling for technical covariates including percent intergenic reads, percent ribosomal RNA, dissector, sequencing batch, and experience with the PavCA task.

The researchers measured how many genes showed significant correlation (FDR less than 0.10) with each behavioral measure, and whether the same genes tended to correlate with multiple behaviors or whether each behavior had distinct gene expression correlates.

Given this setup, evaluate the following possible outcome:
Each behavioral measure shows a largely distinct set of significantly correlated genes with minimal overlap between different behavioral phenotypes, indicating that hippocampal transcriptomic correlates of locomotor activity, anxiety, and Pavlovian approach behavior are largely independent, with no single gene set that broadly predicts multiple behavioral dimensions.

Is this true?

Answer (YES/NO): NO